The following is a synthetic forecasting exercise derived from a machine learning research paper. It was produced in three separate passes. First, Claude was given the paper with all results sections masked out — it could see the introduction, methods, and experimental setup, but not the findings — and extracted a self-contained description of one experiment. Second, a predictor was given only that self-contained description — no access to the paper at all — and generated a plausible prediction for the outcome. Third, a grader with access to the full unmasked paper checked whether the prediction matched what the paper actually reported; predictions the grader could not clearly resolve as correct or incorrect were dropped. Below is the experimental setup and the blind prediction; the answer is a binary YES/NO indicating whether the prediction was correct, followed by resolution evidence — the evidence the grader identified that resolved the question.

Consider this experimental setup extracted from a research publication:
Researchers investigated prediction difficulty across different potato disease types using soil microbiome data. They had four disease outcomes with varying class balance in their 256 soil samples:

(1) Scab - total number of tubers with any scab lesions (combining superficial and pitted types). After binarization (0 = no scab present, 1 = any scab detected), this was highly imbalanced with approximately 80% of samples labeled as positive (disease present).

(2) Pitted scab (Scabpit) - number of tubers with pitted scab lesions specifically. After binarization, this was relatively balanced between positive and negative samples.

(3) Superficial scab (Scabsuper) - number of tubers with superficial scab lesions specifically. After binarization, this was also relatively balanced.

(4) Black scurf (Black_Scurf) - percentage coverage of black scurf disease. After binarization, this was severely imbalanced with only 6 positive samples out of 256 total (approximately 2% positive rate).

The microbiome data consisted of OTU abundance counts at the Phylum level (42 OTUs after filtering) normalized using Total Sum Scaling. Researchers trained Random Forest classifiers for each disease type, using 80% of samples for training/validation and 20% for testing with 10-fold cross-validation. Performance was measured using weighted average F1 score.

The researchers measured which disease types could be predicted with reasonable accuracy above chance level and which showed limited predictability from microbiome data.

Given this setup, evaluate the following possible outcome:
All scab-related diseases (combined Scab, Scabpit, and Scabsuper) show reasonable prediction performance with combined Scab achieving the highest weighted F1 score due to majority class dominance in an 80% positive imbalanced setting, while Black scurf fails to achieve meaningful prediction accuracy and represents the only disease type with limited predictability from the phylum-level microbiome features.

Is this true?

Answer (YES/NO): NO